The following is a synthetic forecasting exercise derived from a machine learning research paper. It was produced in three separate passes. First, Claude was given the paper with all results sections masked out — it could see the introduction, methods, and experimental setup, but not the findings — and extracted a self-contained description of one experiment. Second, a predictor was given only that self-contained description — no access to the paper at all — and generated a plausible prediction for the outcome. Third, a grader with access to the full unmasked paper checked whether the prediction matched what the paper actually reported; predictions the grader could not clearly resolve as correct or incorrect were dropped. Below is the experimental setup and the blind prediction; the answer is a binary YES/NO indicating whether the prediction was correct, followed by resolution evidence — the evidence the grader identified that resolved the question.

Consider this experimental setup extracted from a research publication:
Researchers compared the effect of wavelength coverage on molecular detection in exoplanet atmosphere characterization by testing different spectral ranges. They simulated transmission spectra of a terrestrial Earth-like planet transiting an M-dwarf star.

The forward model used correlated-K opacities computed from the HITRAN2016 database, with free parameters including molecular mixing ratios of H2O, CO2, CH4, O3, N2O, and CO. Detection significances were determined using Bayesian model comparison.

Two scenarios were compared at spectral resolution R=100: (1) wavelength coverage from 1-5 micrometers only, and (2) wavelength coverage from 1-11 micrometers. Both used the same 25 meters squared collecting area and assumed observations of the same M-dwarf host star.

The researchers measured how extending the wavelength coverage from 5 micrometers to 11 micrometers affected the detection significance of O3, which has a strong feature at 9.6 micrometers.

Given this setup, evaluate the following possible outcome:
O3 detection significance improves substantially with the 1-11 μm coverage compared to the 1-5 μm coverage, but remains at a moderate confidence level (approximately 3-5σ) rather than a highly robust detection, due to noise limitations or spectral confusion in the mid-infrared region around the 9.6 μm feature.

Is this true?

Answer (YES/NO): NO